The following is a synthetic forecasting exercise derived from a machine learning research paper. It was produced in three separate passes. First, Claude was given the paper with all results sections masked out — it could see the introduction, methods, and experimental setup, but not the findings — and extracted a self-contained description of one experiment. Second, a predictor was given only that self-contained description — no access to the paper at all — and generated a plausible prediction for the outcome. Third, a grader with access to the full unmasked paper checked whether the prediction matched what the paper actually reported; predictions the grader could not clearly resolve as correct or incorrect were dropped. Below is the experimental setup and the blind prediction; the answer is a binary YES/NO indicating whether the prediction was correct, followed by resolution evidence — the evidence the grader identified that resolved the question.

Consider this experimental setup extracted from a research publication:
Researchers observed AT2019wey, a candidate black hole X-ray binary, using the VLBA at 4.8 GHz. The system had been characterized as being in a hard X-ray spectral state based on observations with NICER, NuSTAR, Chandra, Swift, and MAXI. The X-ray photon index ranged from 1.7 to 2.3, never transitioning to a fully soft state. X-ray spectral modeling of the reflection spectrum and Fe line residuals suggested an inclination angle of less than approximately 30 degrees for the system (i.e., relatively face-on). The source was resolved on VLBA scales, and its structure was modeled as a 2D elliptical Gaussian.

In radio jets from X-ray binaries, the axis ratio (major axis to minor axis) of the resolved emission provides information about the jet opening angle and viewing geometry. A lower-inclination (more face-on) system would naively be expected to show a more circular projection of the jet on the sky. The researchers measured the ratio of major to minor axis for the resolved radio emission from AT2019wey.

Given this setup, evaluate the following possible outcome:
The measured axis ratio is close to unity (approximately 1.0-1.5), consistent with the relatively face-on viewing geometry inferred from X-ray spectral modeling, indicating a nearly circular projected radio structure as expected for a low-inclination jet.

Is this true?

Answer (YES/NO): NO